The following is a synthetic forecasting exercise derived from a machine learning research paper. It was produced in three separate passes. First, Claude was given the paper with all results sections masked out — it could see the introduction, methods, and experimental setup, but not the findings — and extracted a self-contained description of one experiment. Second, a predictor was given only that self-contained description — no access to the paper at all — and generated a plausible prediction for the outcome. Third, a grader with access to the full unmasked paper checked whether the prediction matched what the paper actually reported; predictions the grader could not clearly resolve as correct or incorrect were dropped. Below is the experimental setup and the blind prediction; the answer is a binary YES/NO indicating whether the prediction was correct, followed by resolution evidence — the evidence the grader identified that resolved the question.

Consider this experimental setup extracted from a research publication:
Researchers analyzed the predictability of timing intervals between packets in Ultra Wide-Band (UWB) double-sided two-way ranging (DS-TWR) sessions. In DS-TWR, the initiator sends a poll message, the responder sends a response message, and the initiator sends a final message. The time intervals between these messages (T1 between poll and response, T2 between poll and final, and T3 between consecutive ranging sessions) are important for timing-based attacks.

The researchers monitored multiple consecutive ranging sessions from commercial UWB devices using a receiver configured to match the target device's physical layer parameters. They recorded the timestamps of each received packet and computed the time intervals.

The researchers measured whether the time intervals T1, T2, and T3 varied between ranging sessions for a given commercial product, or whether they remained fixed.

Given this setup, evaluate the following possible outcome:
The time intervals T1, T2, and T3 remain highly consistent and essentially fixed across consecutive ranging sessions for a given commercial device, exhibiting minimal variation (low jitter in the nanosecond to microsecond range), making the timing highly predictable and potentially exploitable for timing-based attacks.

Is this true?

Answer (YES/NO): YES